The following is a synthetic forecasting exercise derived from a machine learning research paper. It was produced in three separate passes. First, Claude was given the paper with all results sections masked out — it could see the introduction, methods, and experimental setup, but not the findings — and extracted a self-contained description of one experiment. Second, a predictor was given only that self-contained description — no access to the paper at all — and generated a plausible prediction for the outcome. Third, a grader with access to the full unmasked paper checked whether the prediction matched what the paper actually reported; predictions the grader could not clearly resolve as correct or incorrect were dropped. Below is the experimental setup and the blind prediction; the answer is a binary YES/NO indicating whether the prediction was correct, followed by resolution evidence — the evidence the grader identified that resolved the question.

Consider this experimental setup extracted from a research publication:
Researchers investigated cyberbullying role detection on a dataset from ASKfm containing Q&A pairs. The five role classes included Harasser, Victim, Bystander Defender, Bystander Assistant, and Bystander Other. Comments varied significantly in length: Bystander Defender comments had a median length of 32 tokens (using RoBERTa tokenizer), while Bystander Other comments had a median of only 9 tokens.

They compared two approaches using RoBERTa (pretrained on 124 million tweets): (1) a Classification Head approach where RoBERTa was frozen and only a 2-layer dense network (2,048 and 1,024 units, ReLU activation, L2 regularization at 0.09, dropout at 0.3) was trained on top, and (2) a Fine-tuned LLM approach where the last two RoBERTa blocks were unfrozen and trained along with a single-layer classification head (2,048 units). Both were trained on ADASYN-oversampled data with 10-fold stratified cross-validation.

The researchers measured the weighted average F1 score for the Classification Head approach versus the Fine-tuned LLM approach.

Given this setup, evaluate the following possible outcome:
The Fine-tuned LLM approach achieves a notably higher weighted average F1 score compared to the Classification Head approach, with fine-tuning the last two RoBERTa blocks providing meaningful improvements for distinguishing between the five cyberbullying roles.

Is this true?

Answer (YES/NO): YES